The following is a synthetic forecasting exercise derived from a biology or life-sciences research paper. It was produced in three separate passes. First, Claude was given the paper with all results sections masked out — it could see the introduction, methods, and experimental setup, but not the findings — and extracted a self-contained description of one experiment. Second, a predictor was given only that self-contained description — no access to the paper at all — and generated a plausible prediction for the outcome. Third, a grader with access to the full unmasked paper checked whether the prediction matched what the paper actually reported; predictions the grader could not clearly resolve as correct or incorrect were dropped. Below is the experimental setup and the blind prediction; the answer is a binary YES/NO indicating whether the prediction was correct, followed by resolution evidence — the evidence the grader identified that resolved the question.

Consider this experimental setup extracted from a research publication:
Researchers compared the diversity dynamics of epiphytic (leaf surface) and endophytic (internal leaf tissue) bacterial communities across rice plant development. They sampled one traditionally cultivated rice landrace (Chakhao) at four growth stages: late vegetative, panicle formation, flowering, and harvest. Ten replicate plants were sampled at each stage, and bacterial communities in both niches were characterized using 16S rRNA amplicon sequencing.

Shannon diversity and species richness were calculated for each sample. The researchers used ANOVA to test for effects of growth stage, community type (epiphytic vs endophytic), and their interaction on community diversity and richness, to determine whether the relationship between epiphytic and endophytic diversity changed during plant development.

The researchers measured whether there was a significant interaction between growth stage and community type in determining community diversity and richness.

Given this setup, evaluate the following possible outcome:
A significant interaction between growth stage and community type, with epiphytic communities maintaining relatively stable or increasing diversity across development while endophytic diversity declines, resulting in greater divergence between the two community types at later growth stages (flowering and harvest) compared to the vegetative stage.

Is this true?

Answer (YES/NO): YES